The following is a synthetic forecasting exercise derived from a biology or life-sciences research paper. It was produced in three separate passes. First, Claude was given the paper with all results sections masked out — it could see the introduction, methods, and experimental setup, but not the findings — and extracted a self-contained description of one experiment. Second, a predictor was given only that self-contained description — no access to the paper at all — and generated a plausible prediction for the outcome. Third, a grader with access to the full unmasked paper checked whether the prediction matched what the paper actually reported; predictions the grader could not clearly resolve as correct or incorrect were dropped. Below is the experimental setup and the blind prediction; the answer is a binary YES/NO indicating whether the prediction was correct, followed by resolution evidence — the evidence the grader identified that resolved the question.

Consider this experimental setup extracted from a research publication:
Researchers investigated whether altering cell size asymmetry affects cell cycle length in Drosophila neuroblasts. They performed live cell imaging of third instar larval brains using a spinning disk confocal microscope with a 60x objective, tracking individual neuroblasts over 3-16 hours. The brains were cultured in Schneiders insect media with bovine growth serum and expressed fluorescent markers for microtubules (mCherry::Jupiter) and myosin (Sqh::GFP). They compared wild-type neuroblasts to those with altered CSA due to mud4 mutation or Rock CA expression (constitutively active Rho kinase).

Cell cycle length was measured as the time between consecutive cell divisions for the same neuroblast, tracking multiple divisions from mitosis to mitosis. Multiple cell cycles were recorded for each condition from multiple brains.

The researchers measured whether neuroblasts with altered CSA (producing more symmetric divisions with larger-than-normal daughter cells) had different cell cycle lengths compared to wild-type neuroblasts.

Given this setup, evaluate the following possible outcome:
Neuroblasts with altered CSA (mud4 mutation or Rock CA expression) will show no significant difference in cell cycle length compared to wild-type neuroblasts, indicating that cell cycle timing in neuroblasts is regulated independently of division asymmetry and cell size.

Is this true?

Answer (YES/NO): NO